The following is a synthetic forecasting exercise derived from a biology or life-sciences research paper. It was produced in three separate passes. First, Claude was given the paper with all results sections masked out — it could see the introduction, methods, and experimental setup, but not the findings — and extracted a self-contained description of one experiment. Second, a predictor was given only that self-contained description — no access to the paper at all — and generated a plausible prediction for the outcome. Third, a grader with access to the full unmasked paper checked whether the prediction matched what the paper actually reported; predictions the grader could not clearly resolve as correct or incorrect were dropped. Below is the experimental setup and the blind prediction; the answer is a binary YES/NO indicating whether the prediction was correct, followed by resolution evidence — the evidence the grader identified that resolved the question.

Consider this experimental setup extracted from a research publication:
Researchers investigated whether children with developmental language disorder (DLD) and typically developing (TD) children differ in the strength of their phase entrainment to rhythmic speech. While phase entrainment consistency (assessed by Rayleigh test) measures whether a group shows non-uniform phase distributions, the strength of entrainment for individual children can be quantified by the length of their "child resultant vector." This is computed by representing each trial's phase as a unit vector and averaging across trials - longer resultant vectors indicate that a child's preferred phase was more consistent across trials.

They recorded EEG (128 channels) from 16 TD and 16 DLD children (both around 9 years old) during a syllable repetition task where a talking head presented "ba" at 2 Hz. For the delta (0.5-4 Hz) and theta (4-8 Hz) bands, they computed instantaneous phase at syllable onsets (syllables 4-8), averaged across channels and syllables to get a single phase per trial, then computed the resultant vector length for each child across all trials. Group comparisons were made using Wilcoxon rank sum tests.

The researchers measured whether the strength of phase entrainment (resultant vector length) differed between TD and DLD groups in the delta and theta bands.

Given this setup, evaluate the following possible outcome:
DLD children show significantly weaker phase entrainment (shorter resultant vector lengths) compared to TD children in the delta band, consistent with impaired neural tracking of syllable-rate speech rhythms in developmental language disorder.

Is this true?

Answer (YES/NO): NO